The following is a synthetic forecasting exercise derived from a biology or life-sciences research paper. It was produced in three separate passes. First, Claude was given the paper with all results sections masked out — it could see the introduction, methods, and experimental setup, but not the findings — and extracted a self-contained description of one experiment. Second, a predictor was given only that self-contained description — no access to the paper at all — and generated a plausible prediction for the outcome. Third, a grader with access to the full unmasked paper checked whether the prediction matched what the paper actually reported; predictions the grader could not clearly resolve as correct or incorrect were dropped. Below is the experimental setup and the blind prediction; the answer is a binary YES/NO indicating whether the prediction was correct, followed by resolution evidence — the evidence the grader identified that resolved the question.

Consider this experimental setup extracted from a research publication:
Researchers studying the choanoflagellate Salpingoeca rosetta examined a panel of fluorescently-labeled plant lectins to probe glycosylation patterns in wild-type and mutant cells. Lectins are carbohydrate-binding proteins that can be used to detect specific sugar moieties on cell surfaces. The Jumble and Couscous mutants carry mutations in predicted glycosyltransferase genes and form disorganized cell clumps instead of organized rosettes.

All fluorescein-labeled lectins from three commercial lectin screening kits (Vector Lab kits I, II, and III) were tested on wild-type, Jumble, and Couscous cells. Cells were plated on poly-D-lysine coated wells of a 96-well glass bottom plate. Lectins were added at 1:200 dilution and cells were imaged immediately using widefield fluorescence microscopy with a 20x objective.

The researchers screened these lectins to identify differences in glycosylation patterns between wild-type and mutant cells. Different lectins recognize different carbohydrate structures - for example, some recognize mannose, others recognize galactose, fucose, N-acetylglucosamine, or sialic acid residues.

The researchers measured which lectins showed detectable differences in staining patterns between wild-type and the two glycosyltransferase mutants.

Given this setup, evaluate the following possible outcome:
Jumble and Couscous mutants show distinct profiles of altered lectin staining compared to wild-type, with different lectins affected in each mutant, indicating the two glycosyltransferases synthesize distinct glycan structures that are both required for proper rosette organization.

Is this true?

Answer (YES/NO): NO